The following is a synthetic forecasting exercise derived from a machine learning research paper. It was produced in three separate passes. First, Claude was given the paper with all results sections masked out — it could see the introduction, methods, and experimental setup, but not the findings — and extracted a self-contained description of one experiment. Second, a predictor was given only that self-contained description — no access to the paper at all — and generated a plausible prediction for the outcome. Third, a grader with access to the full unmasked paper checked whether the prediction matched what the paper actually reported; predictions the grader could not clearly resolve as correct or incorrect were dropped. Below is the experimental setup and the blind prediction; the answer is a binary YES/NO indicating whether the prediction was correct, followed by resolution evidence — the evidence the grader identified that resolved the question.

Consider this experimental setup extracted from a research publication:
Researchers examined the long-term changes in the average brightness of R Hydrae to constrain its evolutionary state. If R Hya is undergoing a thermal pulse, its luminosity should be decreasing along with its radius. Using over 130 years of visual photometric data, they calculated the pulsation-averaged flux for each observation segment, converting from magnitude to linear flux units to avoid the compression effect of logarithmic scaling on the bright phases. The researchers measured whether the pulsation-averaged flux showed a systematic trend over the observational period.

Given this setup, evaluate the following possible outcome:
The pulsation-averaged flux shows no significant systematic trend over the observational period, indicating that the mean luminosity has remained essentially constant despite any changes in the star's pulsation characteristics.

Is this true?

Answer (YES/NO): NO